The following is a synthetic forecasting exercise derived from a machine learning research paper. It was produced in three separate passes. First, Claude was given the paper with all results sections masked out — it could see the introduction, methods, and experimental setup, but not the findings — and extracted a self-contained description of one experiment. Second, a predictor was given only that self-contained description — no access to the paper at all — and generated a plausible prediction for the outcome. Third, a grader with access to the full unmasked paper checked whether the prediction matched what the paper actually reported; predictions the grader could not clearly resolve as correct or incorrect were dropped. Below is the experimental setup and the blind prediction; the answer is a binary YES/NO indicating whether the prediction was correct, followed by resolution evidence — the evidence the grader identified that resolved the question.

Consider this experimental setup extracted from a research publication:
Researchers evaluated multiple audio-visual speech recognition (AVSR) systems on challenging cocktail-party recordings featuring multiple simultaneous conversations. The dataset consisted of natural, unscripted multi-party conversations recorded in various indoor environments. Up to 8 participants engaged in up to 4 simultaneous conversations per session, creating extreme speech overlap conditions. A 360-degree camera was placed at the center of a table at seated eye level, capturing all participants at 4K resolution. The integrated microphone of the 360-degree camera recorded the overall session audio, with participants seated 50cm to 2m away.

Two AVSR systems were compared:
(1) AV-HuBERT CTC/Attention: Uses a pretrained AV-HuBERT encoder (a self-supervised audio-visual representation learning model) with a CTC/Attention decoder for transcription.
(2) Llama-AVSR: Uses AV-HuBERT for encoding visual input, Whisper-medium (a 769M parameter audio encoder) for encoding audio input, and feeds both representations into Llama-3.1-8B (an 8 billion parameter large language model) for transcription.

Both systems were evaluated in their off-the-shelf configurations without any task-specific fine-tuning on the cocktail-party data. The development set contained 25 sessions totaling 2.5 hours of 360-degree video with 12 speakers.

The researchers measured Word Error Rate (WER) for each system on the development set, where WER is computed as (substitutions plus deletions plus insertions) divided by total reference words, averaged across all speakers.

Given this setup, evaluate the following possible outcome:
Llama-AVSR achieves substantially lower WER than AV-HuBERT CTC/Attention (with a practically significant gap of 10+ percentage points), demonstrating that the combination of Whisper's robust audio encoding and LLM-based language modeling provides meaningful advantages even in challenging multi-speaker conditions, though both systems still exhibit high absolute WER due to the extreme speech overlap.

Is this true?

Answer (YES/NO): NO